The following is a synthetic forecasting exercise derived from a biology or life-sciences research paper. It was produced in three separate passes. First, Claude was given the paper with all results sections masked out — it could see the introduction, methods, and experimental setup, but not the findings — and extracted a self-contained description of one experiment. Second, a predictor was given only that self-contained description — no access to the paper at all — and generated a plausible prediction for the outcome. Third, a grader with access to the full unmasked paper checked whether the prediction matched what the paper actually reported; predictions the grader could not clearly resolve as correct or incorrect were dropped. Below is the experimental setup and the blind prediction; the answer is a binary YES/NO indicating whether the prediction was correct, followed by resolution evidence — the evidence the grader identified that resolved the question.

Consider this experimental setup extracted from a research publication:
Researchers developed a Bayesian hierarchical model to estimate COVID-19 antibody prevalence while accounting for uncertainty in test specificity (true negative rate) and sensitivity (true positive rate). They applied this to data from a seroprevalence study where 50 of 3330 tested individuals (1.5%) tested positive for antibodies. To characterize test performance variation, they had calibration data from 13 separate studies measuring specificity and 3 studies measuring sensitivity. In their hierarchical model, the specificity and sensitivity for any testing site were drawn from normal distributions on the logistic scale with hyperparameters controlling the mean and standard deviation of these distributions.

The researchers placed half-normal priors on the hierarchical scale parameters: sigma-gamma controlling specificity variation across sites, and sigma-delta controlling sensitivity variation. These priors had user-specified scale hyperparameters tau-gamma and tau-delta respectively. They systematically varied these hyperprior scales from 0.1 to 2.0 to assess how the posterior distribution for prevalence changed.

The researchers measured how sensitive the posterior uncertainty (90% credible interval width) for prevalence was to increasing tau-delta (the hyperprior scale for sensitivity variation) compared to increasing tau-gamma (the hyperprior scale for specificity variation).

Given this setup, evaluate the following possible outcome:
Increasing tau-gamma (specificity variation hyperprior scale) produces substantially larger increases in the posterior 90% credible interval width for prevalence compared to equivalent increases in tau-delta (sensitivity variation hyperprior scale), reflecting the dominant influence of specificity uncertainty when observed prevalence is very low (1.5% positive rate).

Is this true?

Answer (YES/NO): NO